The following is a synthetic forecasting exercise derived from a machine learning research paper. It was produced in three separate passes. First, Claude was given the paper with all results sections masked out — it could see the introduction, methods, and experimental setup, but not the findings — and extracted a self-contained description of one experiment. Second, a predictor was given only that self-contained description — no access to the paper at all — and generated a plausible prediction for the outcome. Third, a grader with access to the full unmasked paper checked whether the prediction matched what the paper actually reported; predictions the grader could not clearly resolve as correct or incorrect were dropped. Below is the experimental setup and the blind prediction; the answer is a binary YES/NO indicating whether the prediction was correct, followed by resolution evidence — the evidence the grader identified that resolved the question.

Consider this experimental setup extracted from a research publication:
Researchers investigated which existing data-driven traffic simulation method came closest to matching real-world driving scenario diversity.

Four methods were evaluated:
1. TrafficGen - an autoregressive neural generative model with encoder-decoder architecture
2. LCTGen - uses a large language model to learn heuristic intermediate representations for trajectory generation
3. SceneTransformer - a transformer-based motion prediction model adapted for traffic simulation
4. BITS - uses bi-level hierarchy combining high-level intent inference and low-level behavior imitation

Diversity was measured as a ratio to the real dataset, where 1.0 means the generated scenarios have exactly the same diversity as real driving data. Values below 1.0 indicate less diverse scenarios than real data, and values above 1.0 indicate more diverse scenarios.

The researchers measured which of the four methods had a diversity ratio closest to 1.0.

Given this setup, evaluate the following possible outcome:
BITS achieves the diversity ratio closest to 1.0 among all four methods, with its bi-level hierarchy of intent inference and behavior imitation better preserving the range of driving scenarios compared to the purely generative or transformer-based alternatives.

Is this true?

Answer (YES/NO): NO